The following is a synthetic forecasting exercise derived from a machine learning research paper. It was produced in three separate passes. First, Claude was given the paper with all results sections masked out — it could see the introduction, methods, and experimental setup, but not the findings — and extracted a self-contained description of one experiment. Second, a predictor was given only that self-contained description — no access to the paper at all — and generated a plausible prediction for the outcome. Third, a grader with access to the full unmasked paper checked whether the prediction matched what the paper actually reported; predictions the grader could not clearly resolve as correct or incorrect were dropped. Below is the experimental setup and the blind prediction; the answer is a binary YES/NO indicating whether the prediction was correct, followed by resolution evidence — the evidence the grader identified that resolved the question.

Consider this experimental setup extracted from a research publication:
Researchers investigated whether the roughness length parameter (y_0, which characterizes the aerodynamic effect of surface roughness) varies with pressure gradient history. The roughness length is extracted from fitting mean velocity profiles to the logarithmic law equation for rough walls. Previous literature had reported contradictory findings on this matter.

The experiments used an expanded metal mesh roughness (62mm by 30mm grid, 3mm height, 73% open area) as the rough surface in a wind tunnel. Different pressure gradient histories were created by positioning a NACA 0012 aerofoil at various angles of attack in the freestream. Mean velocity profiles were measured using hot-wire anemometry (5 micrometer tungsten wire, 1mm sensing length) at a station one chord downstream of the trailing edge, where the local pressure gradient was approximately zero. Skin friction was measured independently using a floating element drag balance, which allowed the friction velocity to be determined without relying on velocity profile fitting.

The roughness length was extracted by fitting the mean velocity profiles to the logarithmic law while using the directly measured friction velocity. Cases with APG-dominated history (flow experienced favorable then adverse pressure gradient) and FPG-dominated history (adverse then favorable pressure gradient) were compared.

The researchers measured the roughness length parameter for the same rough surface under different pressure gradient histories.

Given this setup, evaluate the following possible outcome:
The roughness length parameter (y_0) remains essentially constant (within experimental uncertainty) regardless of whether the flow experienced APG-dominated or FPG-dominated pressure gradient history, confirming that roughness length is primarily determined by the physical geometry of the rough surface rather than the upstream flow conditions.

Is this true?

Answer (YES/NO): YES